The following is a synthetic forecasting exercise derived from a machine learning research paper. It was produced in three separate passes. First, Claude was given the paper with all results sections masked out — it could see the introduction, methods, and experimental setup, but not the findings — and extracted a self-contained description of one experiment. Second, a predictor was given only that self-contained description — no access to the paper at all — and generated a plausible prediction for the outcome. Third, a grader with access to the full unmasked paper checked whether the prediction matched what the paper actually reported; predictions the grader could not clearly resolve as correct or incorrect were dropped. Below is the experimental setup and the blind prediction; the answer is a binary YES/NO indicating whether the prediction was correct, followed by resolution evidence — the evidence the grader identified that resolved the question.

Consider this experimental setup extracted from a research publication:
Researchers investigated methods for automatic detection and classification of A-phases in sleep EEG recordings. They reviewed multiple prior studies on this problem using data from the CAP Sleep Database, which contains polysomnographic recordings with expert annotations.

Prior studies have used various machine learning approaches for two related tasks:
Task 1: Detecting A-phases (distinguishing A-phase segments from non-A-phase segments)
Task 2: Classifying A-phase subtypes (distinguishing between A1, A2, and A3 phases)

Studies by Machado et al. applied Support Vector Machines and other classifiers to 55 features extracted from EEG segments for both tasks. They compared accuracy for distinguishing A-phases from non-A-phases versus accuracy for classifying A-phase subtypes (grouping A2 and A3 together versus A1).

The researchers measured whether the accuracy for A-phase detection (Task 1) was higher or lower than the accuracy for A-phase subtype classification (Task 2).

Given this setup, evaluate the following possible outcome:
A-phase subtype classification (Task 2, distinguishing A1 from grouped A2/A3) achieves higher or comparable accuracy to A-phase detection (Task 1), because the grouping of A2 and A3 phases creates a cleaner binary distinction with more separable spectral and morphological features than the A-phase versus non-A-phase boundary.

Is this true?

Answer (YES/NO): NO